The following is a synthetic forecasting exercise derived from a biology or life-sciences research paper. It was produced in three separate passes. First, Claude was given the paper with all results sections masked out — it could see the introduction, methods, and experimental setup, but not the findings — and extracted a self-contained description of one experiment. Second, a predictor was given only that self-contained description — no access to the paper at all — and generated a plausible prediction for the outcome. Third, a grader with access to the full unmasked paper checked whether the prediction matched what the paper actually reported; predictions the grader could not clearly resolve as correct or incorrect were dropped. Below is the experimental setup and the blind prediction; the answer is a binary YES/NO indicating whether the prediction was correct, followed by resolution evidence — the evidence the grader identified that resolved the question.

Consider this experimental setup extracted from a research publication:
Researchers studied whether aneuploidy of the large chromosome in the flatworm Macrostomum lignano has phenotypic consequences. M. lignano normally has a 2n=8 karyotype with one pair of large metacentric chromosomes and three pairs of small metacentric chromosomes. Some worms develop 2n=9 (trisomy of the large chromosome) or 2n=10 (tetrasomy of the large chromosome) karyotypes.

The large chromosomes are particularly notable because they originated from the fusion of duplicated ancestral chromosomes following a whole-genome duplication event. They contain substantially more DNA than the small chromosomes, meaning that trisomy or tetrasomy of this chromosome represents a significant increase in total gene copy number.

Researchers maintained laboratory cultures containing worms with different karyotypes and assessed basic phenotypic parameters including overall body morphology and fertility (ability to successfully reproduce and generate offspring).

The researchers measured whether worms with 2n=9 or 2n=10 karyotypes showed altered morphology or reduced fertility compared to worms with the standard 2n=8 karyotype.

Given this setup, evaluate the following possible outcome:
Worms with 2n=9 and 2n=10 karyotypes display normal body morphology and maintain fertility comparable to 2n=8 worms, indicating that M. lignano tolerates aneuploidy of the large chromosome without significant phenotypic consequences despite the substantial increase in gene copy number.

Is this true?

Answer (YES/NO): YES